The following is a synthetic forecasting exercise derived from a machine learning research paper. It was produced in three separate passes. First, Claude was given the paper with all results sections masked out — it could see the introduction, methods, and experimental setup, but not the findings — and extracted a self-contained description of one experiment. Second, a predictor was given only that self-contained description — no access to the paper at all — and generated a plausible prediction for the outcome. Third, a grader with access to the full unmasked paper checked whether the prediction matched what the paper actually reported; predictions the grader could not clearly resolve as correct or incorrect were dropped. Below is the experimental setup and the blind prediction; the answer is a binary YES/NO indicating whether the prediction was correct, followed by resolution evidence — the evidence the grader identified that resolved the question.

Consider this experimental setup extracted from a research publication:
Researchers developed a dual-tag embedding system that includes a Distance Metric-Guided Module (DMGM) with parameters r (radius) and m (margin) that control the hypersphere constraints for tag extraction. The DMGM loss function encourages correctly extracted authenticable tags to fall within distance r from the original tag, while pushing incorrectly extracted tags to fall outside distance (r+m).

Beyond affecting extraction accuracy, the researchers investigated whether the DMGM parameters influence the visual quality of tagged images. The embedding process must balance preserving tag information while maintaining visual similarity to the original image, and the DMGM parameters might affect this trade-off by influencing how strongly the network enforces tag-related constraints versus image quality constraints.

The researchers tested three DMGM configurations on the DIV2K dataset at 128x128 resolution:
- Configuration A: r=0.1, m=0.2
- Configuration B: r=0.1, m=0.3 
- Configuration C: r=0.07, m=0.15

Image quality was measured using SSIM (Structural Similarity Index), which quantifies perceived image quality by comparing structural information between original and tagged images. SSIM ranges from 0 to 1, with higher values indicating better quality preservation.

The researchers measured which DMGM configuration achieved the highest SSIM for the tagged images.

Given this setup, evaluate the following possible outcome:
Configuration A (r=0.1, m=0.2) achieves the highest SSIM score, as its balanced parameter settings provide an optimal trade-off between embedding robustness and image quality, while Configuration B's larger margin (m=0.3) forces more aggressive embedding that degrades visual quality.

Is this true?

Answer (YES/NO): NO